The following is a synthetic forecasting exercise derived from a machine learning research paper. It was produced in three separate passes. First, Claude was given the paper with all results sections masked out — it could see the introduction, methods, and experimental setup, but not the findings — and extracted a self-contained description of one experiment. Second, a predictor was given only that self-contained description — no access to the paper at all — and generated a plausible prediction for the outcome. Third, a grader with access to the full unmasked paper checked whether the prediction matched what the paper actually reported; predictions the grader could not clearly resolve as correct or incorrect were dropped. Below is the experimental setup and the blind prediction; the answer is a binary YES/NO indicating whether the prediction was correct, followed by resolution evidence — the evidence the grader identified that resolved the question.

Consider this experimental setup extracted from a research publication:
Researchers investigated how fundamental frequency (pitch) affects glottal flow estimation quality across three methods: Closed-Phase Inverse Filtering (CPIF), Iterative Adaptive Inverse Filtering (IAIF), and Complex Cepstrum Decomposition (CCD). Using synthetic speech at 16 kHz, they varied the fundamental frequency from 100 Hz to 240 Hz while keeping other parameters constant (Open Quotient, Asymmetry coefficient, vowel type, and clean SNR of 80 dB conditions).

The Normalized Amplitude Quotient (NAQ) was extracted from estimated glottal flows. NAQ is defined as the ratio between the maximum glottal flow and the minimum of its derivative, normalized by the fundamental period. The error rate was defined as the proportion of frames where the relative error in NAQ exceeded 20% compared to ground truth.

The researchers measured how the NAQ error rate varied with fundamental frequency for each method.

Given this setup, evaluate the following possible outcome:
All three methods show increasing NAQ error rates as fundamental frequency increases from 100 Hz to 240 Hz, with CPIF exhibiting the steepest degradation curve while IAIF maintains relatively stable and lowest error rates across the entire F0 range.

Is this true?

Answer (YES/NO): NO